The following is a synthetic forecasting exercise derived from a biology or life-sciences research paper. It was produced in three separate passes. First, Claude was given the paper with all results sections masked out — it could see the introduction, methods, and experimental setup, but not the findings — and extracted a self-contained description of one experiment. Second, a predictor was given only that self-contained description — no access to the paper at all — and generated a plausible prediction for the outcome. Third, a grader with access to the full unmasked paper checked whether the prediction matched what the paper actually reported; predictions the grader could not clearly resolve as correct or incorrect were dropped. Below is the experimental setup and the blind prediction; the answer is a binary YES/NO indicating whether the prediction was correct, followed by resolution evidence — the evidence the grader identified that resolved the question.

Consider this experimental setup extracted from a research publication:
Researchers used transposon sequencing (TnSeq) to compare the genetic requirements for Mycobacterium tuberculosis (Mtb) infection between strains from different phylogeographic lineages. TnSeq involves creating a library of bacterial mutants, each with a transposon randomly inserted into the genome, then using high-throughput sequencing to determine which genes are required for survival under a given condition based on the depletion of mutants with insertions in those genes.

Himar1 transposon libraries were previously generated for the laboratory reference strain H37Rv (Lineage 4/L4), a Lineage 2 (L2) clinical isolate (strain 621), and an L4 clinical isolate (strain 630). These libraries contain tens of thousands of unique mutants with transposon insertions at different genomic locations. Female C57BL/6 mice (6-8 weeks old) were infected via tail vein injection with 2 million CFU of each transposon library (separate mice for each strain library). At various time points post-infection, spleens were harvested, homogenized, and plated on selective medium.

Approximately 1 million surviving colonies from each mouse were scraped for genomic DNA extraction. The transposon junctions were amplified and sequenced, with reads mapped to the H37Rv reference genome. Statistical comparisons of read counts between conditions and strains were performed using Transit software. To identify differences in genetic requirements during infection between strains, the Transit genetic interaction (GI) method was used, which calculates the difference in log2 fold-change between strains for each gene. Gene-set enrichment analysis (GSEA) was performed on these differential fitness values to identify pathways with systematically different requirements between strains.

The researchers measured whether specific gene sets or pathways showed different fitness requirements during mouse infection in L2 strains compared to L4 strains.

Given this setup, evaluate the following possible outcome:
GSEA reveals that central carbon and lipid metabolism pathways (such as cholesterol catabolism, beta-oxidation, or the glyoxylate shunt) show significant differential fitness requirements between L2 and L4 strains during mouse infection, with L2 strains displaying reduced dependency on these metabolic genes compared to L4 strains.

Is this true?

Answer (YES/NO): NO